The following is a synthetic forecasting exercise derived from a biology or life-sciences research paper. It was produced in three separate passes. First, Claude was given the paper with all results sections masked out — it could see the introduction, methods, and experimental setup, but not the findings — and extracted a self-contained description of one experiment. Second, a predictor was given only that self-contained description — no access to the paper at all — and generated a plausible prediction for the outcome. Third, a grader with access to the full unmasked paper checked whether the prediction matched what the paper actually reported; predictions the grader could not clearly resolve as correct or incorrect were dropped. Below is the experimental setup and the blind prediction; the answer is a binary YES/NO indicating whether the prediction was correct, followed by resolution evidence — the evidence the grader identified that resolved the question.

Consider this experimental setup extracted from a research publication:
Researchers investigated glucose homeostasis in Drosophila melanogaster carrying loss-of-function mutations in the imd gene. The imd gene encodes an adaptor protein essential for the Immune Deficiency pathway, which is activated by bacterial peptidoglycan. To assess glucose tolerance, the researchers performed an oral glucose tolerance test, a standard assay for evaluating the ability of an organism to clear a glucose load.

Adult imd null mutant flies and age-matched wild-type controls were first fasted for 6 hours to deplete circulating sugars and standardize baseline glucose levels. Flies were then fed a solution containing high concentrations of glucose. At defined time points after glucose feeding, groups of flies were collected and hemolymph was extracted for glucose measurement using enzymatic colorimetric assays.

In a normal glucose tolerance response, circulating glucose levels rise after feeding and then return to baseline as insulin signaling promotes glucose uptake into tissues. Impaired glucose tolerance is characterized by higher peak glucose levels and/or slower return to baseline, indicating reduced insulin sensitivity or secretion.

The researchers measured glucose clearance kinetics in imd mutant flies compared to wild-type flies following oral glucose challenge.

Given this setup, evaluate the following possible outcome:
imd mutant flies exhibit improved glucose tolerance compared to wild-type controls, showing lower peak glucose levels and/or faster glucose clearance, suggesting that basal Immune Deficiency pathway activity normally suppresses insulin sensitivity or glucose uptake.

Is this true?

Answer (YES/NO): NO